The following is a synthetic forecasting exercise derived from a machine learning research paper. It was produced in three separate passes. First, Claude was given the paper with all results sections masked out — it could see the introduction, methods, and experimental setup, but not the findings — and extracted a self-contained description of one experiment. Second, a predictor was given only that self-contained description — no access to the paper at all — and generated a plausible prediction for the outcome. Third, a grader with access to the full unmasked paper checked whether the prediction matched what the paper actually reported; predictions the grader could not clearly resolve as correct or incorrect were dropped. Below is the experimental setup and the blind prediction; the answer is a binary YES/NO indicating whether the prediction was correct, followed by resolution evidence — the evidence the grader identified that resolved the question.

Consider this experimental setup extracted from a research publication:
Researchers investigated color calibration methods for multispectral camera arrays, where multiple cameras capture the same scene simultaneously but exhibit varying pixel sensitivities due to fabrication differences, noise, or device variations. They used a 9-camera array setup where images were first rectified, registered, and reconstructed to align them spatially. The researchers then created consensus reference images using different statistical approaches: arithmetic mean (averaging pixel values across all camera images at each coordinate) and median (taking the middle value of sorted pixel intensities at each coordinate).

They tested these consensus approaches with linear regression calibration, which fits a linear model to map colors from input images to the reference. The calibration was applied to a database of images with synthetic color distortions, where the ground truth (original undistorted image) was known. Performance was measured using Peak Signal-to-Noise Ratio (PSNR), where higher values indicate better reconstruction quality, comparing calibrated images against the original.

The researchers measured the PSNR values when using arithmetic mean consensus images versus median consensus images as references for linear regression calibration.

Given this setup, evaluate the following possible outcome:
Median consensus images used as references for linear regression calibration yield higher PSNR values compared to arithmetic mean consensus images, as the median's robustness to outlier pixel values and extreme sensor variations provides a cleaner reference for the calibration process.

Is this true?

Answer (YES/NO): YES